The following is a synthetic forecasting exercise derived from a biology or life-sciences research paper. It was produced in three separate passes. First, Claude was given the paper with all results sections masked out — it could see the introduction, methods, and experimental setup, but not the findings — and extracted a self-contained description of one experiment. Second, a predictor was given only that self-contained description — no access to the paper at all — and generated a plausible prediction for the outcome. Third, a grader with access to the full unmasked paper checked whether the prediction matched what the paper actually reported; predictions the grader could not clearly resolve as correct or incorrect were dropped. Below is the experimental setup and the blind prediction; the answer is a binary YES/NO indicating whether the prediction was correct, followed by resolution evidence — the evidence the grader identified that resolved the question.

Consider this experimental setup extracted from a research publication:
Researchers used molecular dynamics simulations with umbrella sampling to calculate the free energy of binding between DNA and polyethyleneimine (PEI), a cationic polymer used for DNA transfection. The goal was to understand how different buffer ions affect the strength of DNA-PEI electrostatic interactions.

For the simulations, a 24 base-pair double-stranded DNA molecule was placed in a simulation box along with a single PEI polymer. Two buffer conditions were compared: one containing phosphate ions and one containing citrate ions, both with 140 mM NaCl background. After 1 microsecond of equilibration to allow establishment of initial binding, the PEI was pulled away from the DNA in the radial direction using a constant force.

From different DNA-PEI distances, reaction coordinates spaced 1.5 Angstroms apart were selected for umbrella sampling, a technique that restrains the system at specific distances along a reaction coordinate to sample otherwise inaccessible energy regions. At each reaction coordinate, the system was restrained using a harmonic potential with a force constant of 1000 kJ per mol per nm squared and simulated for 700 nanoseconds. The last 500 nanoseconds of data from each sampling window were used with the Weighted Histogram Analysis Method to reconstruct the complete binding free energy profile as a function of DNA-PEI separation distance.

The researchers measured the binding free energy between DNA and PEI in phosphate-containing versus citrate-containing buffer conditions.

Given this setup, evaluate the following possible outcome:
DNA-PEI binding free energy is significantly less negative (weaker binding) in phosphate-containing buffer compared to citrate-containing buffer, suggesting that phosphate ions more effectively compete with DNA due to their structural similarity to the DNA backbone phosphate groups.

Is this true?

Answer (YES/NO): NO